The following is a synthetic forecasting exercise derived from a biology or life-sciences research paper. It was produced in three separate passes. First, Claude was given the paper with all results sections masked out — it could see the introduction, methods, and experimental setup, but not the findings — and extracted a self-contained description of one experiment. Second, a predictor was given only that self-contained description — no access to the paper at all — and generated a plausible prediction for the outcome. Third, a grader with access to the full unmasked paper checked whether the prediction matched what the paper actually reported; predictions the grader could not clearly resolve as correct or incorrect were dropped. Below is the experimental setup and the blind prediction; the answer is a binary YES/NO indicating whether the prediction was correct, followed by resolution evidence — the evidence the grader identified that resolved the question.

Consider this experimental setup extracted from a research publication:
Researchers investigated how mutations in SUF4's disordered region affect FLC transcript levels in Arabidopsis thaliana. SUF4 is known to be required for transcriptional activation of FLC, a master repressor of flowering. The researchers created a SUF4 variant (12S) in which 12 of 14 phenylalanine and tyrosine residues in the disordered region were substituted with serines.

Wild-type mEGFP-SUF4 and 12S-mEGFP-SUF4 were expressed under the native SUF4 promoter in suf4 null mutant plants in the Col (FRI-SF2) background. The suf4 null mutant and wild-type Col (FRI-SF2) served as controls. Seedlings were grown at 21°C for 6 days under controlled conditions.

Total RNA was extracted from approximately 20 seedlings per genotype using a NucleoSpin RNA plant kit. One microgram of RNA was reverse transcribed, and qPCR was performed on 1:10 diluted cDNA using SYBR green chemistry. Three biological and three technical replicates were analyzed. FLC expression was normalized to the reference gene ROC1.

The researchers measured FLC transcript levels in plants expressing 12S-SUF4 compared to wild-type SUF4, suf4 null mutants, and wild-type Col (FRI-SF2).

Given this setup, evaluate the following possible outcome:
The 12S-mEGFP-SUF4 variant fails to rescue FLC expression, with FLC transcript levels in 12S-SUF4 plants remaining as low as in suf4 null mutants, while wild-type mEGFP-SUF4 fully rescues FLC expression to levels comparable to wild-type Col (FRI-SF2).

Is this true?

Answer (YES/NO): NO